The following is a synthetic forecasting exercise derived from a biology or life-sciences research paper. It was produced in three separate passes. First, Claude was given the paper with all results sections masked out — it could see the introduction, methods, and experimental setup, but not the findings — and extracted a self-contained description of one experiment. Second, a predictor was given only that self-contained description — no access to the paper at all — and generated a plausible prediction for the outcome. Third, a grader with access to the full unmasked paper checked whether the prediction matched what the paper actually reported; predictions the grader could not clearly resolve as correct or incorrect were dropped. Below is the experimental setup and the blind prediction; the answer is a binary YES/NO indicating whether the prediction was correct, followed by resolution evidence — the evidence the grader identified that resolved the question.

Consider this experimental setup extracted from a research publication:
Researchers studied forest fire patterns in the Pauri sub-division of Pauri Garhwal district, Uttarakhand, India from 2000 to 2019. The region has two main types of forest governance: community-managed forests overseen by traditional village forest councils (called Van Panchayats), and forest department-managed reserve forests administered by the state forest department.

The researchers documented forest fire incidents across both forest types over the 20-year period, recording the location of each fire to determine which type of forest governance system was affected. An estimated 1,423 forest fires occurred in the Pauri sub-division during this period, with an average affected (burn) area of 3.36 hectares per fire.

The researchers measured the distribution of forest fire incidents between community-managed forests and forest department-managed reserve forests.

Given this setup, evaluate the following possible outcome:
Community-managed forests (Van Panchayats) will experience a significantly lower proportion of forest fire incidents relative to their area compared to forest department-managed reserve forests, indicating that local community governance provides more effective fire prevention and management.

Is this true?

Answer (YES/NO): NO